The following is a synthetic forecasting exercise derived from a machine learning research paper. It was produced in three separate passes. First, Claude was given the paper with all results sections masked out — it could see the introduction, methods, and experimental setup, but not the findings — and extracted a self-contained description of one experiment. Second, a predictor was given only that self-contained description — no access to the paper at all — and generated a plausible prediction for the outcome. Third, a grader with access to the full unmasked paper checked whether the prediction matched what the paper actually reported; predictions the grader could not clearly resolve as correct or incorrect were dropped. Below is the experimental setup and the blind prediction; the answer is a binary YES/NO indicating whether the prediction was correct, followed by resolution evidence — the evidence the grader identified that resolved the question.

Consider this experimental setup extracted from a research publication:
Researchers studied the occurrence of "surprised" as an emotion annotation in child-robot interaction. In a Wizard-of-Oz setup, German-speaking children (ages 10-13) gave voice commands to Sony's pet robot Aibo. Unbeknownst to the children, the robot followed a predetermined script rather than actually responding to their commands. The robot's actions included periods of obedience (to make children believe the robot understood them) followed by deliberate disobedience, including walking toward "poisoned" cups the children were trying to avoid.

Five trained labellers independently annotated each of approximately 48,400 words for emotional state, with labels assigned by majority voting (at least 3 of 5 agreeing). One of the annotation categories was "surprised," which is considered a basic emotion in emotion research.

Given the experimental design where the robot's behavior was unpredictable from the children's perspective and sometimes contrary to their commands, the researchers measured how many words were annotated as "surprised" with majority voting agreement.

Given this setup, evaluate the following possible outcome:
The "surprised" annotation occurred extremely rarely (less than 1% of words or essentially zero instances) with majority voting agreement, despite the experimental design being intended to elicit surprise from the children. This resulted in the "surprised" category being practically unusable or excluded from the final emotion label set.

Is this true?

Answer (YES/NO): YES